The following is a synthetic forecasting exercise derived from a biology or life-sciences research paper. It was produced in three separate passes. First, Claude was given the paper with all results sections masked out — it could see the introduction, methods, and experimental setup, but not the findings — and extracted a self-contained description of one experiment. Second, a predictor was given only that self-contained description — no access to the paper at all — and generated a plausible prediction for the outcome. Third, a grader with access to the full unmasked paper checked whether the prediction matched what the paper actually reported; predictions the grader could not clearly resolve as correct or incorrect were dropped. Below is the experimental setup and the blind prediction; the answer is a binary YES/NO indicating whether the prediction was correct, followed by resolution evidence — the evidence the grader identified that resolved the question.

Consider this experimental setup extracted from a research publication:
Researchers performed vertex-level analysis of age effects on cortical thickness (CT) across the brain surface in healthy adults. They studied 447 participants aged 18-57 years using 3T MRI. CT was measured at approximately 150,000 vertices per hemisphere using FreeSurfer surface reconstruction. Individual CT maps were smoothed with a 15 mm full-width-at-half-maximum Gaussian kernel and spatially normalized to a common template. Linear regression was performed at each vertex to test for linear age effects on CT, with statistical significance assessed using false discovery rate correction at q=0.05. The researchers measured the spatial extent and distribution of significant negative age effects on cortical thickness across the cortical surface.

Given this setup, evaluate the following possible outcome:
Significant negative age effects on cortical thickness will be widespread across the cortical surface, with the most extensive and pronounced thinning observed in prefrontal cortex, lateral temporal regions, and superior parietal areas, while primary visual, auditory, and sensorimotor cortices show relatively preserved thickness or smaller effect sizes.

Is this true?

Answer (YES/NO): NO